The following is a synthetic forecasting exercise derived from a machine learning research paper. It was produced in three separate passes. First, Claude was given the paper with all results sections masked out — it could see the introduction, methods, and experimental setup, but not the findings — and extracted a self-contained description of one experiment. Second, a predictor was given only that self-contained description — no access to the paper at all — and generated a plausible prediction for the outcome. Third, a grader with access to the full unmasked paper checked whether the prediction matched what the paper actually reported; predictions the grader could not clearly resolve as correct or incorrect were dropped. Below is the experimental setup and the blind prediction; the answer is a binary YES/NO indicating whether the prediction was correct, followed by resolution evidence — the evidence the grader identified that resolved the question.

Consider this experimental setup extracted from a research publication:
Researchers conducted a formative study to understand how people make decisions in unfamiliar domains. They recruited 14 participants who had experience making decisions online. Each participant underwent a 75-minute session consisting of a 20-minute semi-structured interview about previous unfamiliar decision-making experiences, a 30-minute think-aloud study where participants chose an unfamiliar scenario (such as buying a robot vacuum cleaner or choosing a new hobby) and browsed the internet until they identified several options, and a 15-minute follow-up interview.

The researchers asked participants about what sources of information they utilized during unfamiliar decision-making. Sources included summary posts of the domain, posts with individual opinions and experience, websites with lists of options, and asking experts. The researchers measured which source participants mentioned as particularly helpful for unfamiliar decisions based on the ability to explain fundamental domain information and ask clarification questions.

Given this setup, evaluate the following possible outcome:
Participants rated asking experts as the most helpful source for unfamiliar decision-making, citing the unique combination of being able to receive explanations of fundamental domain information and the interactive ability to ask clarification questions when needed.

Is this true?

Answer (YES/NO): YES